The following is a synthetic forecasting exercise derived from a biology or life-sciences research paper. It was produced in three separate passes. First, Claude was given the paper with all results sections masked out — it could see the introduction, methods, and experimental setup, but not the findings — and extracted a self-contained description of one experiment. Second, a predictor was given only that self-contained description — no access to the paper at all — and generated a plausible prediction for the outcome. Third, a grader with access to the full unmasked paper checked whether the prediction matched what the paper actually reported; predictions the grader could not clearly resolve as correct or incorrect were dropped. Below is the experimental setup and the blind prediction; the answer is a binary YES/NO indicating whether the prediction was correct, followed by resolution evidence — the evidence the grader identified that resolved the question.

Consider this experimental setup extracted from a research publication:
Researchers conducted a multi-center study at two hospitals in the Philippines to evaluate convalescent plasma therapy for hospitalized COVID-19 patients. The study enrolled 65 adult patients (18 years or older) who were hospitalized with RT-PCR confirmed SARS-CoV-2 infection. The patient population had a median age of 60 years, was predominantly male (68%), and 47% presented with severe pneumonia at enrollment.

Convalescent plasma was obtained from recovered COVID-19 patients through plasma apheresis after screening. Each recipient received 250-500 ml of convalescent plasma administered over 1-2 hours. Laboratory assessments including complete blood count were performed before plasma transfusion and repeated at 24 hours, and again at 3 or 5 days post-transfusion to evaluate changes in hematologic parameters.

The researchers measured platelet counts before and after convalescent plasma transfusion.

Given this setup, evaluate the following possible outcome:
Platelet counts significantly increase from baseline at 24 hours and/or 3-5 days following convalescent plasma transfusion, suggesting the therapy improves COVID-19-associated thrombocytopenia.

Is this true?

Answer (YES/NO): NO